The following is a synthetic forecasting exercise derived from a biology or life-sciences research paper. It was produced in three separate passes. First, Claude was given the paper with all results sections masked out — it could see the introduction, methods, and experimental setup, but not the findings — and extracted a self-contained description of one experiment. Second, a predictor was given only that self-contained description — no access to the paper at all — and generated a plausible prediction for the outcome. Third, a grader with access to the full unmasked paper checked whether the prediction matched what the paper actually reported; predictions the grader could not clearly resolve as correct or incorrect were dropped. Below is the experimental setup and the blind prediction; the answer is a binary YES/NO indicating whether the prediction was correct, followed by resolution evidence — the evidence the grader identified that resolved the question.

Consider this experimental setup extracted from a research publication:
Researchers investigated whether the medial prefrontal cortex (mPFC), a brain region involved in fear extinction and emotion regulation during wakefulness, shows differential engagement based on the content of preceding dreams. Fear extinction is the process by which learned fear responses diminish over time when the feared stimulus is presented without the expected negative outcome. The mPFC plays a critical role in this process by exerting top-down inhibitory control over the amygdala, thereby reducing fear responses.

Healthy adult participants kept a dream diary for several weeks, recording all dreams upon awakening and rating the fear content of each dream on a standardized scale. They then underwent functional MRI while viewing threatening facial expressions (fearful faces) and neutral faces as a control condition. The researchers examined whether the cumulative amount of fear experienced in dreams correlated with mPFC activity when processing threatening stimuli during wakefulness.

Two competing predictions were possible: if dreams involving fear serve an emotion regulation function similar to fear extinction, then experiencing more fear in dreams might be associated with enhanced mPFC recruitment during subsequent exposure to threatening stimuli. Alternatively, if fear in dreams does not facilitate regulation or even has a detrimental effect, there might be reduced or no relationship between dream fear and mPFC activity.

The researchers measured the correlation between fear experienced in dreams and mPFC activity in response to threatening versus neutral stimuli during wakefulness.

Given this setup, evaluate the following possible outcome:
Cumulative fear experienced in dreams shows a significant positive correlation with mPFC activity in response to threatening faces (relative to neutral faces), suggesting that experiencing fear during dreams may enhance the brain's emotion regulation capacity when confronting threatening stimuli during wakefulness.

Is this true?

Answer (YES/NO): YES